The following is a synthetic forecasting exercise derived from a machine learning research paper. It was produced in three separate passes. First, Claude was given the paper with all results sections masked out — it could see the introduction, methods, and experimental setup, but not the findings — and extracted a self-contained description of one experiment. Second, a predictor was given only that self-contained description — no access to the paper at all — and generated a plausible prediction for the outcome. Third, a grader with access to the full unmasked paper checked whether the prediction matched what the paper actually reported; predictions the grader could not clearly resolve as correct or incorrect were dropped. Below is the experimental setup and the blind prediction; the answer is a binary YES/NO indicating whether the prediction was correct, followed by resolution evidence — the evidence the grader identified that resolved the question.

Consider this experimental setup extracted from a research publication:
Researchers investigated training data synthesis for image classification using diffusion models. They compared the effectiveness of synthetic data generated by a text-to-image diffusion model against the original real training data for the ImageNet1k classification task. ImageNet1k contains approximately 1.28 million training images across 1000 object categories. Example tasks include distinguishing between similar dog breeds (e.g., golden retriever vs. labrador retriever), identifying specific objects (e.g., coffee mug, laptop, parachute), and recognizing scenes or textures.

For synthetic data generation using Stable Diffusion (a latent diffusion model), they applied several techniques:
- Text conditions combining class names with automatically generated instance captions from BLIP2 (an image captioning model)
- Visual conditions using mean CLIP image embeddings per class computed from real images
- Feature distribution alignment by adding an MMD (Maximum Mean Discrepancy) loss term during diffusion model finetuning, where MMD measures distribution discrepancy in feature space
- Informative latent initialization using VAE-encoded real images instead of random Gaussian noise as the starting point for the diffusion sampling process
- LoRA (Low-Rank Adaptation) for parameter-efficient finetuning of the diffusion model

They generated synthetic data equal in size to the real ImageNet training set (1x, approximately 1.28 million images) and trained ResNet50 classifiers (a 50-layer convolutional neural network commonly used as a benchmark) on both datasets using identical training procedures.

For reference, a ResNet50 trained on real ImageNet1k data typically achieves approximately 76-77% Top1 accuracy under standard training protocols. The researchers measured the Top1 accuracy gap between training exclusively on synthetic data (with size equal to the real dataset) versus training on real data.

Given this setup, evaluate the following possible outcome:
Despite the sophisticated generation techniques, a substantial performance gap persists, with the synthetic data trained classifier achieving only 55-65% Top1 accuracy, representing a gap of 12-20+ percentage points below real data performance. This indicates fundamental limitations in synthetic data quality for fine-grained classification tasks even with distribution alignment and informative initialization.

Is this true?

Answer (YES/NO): NO